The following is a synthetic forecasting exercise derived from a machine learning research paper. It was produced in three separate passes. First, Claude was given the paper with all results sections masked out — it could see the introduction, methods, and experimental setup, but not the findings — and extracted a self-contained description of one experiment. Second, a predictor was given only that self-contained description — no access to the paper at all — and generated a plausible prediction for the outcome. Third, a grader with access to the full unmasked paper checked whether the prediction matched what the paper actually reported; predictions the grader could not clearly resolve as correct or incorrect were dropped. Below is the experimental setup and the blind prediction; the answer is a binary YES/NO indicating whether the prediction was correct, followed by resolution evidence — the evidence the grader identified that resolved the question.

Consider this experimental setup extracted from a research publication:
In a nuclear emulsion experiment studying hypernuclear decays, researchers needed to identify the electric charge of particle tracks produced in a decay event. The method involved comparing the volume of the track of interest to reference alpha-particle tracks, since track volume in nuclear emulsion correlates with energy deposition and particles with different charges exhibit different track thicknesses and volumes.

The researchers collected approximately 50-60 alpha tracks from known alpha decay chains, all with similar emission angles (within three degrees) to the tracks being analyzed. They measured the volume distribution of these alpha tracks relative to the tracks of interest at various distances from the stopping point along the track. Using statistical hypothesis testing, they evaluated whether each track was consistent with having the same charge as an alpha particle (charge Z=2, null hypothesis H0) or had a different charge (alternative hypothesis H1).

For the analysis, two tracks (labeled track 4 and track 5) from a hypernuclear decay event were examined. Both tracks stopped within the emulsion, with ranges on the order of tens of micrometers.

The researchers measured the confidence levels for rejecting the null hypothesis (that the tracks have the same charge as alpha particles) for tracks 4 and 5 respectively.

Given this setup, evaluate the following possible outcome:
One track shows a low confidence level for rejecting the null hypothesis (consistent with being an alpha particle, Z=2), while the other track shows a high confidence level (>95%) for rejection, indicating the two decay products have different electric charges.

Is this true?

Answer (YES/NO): YES